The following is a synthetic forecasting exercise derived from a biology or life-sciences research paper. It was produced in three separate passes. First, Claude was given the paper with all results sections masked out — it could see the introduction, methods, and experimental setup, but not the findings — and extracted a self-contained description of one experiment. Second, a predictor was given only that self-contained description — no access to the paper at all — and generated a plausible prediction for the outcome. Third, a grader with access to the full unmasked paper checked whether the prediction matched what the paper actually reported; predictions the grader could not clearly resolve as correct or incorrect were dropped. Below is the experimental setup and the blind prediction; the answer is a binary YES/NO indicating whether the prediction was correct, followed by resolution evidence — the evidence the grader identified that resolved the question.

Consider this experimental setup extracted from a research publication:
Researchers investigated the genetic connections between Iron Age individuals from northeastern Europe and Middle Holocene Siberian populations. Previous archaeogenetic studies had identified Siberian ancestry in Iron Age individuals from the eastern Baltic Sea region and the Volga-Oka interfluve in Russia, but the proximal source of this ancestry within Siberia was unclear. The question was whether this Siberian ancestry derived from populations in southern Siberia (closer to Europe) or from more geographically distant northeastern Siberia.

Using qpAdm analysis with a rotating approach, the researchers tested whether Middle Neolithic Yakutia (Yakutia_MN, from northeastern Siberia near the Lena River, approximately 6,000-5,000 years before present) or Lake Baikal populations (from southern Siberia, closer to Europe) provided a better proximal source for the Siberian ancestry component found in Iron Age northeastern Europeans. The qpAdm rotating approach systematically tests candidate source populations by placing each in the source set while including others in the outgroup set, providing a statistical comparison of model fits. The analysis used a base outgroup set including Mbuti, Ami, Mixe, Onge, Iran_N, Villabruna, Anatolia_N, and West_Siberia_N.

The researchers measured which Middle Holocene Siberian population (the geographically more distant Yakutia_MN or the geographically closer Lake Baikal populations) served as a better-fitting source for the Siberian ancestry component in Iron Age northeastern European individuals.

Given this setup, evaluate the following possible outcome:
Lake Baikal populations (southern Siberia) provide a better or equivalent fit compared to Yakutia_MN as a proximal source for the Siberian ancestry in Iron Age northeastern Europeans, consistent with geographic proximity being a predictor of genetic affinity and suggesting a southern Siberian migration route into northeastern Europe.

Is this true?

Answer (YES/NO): NO